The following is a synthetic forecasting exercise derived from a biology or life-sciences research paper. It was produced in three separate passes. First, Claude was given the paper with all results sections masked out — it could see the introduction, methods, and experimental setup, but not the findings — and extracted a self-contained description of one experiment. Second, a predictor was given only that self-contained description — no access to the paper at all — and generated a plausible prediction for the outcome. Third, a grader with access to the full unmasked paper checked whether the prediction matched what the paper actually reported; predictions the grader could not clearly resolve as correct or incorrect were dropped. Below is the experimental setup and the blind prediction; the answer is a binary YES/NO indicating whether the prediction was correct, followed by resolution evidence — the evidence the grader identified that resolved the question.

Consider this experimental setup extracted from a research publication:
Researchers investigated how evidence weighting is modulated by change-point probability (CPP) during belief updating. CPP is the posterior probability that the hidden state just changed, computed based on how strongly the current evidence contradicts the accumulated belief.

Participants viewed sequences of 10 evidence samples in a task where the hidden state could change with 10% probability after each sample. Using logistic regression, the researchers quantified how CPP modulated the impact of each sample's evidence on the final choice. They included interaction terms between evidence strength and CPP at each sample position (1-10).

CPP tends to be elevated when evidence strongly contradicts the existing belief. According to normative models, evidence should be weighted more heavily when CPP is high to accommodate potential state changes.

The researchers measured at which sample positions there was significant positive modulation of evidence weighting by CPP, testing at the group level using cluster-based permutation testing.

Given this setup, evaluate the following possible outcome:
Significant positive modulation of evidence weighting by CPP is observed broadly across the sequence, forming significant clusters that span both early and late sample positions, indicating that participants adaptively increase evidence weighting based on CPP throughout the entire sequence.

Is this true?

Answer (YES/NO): NO